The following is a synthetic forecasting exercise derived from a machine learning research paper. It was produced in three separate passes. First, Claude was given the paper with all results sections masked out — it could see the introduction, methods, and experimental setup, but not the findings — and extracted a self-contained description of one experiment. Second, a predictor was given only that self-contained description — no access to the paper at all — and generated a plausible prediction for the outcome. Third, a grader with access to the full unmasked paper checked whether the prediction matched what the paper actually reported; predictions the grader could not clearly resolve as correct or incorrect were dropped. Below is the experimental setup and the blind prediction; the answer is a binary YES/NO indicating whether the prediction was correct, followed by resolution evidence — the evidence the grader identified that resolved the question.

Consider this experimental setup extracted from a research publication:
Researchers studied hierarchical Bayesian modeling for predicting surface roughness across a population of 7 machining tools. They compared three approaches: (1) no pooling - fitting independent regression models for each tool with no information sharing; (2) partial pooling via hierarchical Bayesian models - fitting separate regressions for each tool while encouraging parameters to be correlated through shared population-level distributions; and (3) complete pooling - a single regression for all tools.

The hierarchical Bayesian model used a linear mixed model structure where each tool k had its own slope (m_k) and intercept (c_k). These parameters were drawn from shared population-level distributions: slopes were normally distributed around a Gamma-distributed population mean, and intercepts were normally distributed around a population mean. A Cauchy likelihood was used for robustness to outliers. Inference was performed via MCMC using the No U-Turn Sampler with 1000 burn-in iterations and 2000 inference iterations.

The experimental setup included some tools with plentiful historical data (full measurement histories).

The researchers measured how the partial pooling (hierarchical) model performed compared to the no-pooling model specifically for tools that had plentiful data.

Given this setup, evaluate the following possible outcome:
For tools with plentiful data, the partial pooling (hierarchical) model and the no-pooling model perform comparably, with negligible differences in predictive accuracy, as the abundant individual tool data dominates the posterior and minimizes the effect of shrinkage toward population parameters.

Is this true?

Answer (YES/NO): YES